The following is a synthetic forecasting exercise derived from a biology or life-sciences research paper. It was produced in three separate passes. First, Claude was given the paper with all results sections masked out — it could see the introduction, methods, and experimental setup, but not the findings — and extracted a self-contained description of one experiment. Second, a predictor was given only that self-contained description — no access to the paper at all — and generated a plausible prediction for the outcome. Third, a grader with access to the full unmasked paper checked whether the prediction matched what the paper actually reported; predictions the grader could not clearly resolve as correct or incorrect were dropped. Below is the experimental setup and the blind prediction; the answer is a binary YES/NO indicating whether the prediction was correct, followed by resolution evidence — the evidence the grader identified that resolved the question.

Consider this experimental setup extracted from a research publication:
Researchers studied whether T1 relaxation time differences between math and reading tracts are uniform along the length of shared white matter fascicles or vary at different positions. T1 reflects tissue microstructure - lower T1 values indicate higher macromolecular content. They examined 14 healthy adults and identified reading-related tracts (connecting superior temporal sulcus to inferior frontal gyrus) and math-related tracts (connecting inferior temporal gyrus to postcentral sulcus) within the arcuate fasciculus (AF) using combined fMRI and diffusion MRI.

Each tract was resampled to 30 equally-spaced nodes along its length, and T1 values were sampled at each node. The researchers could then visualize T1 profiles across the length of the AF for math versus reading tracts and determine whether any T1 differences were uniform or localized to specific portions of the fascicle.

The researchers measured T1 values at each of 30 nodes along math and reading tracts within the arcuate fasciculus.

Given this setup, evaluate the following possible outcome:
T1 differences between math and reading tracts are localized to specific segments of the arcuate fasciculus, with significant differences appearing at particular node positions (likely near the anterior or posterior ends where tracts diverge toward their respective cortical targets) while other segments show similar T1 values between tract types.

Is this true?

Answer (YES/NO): YES